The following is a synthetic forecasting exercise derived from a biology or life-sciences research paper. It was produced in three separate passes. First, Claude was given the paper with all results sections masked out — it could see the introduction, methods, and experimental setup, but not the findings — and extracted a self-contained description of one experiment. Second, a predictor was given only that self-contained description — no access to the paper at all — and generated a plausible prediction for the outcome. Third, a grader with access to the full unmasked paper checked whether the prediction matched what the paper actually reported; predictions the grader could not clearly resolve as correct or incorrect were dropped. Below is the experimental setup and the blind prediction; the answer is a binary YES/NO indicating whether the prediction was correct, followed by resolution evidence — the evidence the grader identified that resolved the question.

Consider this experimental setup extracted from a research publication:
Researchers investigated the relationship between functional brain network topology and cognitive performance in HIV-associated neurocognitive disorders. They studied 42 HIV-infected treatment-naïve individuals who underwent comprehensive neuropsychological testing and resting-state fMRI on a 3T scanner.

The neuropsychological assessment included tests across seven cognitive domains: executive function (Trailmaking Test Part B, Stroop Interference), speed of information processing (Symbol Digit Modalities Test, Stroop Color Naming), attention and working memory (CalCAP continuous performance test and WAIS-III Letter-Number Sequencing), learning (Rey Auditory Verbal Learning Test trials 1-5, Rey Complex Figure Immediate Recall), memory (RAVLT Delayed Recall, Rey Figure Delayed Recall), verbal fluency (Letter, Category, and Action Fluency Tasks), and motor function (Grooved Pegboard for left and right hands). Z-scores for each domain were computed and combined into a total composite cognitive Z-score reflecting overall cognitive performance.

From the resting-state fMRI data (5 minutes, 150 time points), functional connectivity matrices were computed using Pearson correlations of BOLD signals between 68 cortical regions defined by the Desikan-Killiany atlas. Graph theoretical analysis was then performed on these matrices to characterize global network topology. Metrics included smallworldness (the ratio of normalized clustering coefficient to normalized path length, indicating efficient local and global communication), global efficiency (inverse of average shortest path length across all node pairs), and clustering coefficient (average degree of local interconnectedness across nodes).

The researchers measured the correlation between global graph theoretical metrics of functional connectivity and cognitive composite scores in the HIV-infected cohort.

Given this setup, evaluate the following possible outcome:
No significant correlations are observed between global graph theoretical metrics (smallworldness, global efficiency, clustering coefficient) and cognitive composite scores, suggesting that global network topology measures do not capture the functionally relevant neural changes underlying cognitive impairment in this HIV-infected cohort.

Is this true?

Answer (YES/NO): NO